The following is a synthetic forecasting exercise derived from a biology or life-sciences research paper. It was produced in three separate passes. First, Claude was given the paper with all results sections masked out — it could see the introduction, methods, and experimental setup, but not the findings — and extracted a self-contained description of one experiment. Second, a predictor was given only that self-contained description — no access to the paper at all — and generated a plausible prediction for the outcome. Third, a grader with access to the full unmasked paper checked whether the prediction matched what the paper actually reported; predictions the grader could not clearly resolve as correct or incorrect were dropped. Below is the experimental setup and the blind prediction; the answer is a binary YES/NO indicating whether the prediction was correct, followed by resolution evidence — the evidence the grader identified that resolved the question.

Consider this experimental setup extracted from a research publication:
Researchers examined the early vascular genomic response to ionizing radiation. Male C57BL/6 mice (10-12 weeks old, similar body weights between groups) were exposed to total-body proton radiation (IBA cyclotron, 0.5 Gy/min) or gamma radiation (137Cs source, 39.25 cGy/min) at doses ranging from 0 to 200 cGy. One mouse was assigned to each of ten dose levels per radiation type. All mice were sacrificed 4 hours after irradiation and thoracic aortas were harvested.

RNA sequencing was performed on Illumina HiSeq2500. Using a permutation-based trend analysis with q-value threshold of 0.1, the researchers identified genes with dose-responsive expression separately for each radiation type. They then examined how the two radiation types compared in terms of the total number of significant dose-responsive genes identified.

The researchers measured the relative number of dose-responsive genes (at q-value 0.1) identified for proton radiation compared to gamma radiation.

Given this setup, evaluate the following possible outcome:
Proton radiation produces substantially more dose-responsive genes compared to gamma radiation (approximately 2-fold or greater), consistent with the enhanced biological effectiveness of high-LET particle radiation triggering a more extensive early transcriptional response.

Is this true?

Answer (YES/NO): NO